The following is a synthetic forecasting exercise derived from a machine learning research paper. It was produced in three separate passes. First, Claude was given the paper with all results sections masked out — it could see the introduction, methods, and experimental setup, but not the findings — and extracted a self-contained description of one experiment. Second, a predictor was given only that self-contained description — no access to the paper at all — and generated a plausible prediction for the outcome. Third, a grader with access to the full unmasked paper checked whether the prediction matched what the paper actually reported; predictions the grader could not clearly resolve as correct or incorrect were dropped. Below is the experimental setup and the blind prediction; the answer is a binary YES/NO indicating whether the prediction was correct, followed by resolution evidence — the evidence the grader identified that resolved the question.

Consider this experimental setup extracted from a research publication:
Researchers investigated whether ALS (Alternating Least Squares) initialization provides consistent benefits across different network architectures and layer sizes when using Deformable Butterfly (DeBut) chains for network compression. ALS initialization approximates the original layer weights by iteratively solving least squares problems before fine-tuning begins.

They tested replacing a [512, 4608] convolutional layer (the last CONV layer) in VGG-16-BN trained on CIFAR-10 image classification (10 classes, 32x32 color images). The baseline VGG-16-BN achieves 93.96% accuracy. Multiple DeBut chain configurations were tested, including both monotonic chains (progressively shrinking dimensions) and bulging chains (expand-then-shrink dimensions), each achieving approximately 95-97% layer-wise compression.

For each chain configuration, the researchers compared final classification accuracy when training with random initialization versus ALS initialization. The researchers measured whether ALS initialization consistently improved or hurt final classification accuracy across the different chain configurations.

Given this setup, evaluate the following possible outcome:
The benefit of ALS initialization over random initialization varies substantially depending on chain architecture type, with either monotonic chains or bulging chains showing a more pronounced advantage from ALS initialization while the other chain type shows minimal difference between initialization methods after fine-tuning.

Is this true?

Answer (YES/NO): NO